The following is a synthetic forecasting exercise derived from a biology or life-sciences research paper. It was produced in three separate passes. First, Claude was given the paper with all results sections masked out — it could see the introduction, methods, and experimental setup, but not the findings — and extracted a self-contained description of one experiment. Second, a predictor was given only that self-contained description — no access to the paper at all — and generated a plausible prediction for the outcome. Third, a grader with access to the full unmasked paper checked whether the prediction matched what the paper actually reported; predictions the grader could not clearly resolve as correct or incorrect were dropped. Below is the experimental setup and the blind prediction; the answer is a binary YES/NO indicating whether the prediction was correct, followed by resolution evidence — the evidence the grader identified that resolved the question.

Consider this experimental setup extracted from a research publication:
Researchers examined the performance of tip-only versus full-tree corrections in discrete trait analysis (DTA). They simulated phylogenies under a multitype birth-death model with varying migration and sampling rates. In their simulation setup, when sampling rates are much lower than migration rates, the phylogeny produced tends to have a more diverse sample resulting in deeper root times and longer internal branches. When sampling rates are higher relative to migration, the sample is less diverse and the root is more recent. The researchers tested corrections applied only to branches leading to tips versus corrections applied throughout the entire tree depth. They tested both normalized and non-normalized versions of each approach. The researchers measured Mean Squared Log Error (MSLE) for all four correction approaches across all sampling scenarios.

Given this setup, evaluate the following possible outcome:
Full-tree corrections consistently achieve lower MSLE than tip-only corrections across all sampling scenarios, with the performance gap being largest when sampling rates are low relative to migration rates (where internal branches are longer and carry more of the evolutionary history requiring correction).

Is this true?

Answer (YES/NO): NO